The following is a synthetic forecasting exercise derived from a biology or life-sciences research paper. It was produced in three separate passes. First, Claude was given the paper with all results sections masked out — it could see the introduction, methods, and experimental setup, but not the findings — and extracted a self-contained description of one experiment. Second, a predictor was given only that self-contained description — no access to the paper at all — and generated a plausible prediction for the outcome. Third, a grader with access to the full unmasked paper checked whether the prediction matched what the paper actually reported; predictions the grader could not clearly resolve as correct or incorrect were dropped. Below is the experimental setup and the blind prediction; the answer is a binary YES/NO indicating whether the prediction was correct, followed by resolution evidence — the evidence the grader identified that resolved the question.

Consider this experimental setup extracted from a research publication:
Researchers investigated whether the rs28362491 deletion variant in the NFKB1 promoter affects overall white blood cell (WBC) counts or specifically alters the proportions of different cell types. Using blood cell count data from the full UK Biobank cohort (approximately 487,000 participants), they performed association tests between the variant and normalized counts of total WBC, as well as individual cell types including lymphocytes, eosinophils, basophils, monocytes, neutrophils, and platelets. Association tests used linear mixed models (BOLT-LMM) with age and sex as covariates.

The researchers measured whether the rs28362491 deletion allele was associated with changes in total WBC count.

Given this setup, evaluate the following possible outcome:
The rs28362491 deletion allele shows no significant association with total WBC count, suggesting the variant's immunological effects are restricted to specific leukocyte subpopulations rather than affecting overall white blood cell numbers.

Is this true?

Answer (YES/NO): YES